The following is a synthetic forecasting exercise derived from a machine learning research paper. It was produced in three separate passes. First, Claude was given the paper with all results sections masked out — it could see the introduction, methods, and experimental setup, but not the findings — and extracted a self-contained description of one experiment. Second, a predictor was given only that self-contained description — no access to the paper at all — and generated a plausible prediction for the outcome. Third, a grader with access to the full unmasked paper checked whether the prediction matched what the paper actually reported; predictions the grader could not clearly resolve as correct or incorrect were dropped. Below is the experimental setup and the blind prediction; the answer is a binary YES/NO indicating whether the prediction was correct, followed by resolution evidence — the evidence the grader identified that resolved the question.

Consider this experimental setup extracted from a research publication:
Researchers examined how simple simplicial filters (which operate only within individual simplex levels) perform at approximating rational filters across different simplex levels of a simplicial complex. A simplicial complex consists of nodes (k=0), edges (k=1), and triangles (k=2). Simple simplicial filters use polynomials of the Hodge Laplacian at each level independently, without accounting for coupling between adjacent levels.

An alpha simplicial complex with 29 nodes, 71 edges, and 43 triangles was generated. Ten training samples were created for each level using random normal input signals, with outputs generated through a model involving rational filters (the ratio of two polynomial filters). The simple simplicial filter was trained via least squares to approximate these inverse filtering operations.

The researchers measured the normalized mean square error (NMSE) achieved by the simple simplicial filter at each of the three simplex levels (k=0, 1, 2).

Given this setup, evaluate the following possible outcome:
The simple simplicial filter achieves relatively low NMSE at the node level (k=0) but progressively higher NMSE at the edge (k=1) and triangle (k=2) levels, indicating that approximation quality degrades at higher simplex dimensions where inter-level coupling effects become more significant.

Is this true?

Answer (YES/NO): YES